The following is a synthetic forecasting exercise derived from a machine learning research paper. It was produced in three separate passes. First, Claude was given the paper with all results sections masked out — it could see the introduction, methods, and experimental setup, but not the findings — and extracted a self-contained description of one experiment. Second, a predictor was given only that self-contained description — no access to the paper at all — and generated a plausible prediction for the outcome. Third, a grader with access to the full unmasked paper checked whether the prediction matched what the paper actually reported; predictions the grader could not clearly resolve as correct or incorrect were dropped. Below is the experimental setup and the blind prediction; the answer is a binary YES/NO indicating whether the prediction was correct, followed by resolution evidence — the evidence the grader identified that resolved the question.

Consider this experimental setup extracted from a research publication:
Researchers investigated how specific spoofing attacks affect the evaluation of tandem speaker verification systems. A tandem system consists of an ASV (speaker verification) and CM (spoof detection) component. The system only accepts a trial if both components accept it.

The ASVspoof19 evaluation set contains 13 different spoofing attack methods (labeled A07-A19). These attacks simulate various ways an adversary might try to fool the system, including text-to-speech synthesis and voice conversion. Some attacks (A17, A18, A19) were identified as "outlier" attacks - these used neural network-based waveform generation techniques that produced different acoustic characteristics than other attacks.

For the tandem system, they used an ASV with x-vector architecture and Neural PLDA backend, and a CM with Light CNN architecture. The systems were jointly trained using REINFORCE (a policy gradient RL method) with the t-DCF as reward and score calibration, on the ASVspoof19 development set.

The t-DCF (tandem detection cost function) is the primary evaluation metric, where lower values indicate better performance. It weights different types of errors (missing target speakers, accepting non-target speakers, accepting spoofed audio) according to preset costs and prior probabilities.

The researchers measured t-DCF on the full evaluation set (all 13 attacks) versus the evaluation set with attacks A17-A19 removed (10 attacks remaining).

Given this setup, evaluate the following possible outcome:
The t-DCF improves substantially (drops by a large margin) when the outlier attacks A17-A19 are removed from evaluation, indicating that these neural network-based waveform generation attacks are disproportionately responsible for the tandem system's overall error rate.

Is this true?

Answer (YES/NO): YES